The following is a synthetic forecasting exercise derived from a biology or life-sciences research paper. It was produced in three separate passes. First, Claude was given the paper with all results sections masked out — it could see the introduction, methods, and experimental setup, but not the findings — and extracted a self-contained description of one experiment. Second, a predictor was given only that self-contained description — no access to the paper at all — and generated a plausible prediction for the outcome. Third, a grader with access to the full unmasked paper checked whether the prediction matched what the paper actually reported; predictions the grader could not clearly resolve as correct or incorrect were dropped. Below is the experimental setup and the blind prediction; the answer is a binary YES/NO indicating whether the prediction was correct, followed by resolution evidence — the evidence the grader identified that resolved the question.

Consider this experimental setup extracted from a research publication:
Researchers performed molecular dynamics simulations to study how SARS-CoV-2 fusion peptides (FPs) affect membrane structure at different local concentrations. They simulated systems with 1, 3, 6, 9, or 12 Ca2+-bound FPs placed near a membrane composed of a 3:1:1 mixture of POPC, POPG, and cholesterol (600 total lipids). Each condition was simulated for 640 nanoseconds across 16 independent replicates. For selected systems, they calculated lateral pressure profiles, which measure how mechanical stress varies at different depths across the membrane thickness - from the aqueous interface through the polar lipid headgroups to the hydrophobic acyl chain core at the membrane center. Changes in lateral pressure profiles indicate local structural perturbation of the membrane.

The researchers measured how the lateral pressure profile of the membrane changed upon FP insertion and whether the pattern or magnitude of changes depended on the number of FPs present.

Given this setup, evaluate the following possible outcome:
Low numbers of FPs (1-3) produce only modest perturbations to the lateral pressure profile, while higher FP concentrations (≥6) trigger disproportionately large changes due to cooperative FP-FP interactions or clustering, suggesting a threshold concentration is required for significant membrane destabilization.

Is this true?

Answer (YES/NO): NO